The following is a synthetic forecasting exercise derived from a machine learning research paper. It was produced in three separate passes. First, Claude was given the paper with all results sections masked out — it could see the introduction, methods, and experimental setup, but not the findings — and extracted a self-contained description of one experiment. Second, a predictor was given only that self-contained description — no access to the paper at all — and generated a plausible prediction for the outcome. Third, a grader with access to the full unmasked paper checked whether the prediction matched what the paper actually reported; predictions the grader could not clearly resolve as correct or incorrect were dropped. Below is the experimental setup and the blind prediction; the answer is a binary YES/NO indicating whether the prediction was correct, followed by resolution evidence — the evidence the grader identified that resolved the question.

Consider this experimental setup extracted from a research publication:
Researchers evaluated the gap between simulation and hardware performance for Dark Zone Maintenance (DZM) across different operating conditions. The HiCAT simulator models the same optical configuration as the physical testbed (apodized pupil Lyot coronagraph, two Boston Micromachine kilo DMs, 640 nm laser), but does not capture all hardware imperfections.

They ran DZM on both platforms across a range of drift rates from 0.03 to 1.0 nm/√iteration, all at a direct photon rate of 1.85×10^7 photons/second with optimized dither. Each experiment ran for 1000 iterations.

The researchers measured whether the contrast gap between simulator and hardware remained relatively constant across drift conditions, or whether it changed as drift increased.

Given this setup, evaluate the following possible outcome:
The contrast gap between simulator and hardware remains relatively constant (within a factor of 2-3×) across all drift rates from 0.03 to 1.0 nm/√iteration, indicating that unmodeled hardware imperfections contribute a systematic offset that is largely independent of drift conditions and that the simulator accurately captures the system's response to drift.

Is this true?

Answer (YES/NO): NO